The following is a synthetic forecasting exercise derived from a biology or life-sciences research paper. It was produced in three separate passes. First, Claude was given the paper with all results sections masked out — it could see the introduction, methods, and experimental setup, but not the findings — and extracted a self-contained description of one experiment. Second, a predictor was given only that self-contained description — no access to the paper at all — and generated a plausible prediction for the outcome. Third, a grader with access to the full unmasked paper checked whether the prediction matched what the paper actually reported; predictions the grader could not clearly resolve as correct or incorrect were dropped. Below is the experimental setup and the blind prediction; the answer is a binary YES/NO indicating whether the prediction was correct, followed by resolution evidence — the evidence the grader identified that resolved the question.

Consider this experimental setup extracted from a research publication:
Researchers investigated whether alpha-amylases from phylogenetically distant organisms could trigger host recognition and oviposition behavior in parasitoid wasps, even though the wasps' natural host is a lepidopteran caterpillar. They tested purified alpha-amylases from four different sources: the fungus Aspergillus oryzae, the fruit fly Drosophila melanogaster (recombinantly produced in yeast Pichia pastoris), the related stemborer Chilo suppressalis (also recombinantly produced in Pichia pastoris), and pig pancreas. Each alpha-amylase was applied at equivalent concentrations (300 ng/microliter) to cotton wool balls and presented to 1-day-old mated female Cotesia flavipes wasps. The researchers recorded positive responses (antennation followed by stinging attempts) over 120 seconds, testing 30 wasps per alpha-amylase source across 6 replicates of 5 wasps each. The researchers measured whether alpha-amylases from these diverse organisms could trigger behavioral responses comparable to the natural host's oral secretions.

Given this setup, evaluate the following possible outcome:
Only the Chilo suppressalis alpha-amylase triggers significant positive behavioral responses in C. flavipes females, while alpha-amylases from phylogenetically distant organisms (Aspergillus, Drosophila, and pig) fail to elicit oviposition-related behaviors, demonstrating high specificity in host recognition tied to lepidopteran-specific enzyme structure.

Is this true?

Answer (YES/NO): NO